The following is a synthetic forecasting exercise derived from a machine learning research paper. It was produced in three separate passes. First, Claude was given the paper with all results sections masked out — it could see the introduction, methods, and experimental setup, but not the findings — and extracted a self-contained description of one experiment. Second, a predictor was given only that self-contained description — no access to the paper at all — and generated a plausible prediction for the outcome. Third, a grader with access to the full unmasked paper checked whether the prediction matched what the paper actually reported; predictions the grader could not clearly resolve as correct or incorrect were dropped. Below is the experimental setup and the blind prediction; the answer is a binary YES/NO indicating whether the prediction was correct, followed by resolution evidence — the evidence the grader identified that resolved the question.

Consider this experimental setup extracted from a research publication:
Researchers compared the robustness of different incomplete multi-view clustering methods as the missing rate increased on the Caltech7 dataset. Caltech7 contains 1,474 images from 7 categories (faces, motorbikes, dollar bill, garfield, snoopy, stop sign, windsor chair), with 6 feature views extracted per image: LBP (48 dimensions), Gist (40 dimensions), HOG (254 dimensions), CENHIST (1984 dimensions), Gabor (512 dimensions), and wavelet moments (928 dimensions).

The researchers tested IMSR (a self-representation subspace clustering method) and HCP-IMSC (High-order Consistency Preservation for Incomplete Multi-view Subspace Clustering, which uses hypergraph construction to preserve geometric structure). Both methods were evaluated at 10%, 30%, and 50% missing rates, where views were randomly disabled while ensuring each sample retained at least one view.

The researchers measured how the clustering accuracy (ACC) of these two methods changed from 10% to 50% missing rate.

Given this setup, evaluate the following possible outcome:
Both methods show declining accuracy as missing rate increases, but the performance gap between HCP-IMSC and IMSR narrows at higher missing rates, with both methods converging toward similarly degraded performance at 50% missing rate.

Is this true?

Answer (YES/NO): NO